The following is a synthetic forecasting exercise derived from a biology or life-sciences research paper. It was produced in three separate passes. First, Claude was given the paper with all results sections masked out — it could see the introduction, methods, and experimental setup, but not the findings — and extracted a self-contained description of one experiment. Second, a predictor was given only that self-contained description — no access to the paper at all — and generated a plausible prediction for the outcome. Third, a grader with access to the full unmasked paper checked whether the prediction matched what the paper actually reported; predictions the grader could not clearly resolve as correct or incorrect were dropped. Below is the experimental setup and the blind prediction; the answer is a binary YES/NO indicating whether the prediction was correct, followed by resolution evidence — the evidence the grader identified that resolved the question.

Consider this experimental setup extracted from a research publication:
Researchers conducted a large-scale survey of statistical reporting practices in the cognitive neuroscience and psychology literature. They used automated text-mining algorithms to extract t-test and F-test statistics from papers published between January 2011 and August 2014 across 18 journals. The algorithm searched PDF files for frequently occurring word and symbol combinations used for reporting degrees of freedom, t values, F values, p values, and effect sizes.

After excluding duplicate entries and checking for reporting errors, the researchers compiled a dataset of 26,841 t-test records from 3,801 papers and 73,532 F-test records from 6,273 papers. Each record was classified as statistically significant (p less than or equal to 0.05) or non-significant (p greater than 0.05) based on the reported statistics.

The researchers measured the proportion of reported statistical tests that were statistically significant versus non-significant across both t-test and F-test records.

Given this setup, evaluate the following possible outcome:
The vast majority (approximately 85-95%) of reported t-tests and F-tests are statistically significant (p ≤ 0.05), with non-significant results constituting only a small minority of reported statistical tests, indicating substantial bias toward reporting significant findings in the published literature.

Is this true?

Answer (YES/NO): NO